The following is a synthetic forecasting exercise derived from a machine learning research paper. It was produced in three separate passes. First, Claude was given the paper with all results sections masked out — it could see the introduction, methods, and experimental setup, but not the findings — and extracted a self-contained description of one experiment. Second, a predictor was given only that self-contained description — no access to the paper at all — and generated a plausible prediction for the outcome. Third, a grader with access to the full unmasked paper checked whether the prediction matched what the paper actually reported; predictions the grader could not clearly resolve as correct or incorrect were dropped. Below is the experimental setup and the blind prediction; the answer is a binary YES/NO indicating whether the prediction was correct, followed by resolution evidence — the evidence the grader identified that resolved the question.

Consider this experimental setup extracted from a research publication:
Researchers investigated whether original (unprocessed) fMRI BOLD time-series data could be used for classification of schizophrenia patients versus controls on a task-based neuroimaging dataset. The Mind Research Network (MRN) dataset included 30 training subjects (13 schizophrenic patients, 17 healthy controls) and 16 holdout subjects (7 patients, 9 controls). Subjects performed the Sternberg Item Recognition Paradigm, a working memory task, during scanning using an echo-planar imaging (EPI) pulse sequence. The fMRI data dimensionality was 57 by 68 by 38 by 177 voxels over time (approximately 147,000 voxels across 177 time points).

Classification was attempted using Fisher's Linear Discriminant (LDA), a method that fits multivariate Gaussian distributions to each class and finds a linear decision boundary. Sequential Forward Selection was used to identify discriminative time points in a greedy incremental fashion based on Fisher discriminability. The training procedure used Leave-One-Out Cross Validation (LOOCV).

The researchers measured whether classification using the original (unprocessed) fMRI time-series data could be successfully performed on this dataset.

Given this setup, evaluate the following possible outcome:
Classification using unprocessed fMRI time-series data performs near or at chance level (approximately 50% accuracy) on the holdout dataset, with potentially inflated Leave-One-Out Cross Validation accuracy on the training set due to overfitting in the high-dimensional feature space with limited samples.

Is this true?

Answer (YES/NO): NO